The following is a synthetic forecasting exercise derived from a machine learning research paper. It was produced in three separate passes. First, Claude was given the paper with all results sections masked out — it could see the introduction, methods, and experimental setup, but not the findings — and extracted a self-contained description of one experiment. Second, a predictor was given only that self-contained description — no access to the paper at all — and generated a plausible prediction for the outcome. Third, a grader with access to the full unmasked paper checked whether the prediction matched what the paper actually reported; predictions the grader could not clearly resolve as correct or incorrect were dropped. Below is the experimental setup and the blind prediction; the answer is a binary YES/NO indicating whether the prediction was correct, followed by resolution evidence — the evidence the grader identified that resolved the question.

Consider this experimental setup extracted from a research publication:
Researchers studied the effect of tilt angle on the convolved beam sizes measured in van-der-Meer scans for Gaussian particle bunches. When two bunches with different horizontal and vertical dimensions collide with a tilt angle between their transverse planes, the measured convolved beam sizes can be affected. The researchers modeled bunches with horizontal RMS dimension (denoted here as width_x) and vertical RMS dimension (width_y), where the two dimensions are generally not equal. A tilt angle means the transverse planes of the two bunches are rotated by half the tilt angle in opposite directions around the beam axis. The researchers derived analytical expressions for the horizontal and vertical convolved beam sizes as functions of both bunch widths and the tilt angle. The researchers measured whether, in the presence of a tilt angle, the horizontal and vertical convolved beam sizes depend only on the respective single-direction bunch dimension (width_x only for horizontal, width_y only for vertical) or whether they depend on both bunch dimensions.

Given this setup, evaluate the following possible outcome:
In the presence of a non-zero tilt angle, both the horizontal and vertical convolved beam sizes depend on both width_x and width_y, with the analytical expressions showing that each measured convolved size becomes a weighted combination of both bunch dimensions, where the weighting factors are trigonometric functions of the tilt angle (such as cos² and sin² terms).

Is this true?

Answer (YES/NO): YES